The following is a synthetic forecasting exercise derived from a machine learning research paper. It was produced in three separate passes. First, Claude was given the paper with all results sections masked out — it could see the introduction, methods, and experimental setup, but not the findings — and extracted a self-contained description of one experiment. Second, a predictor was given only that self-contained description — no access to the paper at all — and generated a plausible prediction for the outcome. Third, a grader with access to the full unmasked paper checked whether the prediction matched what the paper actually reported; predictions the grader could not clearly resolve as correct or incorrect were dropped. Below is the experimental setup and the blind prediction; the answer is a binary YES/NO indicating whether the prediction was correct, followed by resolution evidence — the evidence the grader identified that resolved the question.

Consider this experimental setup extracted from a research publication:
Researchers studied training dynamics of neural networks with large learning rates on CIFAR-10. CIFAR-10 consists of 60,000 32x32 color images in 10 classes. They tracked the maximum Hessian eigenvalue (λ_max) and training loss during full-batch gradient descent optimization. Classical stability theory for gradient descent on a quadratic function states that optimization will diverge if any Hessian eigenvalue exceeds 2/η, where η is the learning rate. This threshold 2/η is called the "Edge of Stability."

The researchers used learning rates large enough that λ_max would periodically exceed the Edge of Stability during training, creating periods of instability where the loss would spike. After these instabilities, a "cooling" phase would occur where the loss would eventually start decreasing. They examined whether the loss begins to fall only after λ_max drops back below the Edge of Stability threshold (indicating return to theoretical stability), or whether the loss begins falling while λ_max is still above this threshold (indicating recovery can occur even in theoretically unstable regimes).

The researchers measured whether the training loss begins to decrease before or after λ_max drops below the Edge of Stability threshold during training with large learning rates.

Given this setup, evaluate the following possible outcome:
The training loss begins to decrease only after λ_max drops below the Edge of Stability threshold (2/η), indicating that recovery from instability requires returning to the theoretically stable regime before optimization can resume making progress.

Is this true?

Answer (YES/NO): NO